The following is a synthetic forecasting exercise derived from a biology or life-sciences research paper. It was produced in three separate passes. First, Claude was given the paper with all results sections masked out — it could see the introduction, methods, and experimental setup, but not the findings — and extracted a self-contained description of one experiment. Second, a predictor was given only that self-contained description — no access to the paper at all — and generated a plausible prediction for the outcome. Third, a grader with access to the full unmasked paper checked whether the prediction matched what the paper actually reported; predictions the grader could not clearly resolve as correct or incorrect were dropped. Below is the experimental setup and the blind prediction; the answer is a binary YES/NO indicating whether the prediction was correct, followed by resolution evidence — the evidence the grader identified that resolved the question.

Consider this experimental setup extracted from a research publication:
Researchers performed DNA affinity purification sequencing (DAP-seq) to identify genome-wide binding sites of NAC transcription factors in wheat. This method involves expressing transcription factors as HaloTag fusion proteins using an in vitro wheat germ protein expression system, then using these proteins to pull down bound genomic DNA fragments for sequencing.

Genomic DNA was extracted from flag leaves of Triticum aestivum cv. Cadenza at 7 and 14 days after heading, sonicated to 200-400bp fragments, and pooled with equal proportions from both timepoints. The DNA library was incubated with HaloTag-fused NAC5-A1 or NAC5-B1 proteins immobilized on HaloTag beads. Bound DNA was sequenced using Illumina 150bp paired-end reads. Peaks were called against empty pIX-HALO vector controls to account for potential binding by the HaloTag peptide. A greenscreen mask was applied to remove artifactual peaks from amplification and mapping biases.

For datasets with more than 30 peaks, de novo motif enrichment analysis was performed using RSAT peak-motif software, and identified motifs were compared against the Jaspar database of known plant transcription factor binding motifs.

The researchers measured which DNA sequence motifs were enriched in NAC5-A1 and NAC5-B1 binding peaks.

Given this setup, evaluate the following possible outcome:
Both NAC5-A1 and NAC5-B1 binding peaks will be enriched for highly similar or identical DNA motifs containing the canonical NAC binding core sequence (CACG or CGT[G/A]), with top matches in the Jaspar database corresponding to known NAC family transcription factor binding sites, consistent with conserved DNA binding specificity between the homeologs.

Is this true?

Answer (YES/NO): NO